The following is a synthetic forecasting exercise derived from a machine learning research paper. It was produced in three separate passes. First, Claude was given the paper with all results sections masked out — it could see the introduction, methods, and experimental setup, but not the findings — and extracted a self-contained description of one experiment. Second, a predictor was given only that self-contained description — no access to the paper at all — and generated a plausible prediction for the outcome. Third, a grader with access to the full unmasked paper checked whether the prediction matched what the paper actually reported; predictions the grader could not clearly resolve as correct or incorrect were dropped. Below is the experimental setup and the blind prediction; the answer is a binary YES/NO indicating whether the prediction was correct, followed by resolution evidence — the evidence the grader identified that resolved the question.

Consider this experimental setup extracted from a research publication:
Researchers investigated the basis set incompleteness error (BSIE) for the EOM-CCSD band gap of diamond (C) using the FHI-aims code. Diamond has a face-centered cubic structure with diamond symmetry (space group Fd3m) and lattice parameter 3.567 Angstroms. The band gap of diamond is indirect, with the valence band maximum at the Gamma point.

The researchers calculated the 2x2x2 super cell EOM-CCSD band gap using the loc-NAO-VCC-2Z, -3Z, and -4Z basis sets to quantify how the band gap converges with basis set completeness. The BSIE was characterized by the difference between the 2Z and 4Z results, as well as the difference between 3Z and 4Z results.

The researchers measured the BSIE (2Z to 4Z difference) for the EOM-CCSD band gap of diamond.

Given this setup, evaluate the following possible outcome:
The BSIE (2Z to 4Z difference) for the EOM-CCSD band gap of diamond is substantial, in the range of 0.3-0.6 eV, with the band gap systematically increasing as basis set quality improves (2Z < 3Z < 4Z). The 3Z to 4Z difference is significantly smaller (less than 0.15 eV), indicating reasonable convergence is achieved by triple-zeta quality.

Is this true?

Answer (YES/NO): YES